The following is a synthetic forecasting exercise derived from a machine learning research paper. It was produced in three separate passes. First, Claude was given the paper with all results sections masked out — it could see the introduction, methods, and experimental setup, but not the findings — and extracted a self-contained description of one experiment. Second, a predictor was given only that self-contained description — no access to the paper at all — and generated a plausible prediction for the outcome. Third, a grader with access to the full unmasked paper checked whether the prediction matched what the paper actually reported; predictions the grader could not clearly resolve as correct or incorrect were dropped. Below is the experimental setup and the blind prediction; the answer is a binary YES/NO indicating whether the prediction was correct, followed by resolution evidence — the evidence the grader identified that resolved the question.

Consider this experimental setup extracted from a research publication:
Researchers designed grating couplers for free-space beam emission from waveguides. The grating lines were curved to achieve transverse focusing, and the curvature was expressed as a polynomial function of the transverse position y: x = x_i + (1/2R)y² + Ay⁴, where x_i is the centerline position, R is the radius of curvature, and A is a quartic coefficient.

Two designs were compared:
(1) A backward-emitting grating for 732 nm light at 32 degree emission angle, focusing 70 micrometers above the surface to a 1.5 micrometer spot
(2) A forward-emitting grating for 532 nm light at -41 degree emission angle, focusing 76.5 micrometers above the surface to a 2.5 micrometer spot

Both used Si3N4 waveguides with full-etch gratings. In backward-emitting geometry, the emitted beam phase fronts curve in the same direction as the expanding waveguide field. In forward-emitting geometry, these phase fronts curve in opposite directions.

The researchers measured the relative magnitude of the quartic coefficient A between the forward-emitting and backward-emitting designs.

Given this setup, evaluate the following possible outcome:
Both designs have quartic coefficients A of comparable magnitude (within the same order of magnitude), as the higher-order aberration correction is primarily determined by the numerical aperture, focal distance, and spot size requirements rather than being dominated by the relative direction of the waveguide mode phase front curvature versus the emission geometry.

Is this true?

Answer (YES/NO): NO